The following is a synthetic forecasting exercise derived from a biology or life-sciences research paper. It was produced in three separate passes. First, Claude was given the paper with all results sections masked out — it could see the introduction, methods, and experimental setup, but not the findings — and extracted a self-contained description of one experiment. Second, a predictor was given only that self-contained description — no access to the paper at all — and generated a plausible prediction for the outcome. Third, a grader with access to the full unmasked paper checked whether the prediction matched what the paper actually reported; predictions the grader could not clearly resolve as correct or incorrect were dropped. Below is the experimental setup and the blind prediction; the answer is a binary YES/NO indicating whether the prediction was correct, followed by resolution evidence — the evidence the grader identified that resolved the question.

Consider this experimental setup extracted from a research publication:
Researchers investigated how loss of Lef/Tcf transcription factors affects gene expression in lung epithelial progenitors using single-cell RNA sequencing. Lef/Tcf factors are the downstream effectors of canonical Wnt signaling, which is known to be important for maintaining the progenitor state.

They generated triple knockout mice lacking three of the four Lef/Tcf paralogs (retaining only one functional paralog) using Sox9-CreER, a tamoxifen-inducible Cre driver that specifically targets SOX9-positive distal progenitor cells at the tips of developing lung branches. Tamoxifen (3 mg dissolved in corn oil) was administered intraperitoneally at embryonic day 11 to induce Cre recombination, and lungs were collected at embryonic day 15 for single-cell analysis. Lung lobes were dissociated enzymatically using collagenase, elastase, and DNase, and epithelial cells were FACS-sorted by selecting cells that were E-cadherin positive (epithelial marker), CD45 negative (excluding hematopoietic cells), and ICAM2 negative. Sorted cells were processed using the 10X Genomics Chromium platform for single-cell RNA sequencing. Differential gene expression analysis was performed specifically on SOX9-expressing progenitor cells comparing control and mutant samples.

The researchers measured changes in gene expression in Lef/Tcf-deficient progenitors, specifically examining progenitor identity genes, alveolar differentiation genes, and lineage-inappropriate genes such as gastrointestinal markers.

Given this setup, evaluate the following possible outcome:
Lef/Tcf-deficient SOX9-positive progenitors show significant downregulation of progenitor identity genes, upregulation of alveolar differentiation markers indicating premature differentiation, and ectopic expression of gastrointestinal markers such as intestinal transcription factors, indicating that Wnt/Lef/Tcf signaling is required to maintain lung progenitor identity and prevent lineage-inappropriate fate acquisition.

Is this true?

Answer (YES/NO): YES